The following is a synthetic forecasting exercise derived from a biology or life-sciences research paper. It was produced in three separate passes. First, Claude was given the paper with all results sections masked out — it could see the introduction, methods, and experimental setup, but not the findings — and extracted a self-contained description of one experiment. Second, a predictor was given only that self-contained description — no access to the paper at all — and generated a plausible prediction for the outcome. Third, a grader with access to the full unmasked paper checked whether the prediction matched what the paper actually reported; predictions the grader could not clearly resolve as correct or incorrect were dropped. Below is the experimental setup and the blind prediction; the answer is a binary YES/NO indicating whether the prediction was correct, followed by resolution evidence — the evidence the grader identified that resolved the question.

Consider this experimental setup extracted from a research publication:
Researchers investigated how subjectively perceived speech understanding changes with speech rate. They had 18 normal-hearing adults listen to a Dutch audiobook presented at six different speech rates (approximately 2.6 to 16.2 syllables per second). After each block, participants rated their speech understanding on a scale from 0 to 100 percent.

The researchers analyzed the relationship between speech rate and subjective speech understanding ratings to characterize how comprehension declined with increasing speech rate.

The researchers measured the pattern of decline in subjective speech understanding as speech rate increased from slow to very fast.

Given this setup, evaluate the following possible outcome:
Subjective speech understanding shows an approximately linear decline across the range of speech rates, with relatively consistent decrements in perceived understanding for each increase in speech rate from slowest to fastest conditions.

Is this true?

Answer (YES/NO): NO